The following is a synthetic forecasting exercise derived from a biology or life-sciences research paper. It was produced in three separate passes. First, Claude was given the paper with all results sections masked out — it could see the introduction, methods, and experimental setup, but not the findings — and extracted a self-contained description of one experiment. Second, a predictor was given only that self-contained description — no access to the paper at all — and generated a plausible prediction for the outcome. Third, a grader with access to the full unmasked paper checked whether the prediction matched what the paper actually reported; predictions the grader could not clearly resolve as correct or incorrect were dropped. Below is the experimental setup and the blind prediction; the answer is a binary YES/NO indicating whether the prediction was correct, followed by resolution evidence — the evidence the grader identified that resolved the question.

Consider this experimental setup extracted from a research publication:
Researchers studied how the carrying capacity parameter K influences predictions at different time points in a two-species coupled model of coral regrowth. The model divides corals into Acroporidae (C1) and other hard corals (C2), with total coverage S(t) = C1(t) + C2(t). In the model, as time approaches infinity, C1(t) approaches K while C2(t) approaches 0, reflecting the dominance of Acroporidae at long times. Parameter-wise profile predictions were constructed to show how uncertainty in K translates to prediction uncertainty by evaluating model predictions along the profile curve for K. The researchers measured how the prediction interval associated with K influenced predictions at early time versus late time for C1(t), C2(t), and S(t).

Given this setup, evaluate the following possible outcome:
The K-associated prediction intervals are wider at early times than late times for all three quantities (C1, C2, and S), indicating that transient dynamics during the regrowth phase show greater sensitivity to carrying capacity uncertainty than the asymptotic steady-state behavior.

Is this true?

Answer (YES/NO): NO